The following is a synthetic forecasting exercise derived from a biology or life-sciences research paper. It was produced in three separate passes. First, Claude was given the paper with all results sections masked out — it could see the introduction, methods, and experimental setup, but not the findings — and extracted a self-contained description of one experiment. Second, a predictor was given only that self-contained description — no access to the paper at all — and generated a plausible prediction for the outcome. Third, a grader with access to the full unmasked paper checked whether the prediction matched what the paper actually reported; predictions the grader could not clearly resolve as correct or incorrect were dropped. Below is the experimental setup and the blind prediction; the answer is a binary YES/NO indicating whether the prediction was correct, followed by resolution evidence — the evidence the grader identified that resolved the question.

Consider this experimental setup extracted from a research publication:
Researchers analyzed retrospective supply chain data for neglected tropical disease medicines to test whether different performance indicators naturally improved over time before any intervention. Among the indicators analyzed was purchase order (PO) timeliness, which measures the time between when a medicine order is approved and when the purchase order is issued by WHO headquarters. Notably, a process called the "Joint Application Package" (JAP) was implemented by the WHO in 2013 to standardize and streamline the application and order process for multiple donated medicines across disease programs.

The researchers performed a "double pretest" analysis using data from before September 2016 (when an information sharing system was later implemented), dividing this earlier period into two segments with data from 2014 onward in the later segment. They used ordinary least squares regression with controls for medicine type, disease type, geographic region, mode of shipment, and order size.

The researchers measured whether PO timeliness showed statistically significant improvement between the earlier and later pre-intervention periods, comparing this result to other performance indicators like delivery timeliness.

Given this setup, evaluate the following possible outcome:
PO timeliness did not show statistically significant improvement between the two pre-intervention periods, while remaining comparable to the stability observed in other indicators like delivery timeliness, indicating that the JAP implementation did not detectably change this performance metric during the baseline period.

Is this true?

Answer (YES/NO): NO